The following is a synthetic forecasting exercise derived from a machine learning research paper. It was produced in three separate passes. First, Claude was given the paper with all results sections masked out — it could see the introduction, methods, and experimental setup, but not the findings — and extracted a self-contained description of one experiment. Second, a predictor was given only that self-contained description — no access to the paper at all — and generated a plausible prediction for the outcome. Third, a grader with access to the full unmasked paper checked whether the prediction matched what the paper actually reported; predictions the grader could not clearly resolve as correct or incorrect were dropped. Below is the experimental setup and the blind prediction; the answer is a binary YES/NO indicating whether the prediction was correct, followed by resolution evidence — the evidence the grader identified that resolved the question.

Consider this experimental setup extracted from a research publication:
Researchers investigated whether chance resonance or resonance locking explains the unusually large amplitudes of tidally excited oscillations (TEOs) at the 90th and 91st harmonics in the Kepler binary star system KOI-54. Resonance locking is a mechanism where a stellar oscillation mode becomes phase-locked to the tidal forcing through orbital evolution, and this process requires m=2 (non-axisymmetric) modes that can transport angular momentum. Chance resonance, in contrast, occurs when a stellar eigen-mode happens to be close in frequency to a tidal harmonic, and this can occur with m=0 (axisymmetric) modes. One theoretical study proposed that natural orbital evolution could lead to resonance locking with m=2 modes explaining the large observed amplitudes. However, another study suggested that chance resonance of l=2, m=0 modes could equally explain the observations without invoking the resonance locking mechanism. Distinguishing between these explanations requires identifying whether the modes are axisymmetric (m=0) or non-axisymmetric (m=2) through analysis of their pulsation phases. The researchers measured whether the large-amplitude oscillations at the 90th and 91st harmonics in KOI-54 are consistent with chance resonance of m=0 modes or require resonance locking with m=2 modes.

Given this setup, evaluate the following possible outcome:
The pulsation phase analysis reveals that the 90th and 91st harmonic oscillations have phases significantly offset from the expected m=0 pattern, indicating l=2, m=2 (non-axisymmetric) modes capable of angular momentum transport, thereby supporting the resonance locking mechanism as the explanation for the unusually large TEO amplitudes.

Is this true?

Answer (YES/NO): NO